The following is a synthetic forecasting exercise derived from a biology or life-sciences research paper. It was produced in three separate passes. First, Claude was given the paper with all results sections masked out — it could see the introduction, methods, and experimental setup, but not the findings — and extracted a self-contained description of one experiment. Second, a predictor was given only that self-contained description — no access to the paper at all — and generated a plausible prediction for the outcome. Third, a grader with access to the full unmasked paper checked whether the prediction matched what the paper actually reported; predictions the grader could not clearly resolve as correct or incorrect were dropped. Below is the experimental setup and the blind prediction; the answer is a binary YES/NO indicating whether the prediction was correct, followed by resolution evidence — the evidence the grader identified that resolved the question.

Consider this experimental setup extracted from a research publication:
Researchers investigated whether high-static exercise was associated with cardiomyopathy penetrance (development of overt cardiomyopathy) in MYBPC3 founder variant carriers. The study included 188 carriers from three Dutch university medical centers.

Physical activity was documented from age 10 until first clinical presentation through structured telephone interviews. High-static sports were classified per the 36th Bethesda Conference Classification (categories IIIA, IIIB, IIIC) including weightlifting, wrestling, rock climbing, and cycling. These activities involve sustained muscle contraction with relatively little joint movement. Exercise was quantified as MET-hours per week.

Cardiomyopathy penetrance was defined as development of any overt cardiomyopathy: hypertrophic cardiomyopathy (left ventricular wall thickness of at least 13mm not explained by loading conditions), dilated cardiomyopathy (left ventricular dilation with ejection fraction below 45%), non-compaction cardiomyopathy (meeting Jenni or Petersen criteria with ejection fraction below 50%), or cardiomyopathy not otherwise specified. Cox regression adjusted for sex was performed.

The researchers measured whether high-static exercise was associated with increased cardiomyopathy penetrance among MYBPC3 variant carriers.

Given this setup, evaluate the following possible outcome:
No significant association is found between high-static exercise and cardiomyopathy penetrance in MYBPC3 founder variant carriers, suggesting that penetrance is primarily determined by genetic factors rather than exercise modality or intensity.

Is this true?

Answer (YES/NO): NO